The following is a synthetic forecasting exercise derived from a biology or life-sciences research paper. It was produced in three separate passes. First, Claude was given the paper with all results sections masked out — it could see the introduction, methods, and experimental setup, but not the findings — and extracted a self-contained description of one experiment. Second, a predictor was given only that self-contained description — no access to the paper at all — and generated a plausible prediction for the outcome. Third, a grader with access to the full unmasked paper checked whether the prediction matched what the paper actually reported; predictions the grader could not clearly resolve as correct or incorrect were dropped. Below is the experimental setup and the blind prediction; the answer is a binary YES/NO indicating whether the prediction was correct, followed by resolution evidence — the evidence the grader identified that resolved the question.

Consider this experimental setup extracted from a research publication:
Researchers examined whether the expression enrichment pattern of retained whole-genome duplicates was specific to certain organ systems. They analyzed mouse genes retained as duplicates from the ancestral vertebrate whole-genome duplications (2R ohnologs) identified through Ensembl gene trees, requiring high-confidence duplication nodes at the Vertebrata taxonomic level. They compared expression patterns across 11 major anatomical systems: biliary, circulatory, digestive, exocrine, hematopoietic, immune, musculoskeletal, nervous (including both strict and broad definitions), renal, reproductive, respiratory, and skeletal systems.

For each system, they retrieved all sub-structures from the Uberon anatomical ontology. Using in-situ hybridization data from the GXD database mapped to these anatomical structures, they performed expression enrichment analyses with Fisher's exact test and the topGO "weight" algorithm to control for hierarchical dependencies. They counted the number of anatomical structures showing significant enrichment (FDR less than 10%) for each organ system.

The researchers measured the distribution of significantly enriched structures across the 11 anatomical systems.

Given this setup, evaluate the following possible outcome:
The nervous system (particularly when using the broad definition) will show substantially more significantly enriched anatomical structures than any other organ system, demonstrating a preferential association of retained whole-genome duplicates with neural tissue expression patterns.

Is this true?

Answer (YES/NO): YES